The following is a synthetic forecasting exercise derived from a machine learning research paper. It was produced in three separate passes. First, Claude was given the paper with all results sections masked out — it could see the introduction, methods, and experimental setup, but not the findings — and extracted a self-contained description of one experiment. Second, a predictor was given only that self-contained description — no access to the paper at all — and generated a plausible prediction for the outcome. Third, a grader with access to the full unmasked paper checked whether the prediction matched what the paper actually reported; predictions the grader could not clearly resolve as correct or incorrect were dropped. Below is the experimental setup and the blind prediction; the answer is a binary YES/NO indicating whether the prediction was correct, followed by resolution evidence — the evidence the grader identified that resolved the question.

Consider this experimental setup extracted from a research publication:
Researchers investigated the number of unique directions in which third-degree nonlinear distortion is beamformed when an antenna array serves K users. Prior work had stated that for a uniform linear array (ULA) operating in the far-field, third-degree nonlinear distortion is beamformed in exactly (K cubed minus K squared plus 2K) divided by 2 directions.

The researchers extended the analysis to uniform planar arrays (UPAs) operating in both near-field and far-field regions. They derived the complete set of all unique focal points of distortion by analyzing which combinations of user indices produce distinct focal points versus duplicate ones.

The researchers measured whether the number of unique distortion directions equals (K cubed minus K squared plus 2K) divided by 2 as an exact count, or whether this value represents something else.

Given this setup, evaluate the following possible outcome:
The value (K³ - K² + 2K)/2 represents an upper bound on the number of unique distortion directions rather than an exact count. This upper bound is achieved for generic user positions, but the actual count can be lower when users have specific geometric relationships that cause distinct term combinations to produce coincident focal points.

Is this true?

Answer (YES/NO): NO